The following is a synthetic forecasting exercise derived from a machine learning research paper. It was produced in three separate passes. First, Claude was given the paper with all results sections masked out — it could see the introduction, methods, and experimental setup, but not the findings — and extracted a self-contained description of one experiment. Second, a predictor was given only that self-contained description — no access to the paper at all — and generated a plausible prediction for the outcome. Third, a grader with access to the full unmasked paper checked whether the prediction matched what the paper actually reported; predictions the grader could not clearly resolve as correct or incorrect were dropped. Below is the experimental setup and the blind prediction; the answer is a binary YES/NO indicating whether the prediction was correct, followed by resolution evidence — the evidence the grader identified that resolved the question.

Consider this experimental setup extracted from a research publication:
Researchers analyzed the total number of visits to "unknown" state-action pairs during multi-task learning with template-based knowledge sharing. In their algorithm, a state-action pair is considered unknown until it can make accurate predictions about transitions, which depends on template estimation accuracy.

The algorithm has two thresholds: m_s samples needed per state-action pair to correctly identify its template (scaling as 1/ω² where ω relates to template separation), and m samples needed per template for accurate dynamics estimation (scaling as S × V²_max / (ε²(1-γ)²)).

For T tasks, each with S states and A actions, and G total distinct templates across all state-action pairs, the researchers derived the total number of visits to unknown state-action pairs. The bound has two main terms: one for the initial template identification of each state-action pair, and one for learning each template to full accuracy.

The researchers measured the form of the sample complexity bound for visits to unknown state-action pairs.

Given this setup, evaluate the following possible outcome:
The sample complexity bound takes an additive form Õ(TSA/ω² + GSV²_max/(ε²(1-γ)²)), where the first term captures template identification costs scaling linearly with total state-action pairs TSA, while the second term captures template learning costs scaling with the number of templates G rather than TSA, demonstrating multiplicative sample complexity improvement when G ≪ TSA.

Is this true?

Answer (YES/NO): YES